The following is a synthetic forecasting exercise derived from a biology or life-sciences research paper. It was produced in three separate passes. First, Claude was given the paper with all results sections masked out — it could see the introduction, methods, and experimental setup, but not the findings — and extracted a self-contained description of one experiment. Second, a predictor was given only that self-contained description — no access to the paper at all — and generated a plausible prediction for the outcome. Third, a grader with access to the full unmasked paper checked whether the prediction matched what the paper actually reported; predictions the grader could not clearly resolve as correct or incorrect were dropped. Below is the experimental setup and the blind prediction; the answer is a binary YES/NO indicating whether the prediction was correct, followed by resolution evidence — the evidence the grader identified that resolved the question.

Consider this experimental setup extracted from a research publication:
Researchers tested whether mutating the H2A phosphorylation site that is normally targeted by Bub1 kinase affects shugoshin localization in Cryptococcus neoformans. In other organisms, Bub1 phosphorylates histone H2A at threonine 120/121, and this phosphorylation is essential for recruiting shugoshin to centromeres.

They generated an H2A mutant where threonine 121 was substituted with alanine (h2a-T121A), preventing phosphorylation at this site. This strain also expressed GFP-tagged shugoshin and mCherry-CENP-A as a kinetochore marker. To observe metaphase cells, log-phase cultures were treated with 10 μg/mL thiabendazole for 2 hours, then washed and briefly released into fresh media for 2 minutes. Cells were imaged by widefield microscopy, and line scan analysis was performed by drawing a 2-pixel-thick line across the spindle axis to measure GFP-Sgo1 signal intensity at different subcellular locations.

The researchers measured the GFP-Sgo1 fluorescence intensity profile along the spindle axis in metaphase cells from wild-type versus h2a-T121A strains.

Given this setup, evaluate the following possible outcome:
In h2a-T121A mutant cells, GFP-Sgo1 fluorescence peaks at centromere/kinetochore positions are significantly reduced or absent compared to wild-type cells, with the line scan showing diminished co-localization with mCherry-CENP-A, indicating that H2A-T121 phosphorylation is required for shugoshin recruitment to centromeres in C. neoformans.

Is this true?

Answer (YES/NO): NO